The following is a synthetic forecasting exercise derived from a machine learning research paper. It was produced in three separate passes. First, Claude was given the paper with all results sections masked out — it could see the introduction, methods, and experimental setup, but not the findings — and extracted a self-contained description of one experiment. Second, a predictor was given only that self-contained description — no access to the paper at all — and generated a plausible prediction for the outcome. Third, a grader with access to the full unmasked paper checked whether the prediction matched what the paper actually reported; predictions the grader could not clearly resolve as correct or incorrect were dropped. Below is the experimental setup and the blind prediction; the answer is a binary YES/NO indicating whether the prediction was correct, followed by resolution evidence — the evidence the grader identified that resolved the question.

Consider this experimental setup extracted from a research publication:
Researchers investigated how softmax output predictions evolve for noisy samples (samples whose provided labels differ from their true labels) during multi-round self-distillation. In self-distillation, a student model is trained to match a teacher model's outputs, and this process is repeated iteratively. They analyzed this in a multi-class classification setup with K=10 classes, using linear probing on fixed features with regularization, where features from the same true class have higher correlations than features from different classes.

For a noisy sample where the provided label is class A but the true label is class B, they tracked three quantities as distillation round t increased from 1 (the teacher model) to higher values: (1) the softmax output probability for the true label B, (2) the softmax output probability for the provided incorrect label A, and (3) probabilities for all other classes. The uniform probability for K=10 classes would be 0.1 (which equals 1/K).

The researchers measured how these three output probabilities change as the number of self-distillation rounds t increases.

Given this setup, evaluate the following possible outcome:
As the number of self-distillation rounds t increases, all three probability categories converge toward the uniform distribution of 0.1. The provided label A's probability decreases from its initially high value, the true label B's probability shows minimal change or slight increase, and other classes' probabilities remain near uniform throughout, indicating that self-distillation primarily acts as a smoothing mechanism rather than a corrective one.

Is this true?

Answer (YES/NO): NO